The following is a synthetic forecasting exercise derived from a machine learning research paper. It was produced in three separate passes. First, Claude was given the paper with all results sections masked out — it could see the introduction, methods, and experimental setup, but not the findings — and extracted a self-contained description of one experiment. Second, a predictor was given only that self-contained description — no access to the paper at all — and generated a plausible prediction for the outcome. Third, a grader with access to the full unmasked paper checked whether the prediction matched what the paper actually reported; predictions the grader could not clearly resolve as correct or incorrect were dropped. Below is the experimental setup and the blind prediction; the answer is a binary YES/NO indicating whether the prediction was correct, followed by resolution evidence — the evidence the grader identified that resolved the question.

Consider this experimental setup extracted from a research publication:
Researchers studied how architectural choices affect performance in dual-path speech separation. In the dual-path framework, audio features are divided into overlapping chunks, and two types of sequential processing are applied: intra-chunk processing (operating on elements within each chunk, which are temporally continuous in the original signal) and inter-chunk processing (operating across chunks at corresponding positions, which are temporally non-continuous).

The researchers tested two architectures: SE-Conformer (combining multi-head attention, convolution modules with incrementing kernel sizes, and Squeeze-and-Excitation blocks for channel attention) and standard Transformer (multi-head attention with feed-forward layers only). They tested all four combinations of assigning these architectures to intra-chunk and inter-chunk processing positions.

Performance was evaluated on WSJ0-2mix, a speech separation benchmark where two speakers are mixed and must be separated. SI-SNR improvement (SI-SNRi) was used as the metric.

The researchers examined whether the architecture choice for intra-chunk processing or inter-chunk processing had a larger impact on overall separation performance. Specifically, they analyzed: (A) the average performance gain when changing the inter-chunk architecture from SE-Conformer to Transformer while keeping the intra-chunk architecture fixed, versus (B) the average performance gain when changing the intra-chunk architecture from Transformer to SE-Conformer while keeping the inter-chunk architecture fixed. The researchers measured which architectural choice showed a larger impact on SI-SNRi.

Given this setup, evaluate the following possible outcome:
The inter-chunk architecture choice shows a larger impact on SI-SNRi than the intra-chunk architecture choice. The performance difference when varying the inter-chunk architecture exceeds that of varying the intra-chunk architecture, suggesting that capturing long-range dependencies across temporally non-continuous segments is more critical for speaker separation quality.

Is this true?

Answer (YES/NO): YES